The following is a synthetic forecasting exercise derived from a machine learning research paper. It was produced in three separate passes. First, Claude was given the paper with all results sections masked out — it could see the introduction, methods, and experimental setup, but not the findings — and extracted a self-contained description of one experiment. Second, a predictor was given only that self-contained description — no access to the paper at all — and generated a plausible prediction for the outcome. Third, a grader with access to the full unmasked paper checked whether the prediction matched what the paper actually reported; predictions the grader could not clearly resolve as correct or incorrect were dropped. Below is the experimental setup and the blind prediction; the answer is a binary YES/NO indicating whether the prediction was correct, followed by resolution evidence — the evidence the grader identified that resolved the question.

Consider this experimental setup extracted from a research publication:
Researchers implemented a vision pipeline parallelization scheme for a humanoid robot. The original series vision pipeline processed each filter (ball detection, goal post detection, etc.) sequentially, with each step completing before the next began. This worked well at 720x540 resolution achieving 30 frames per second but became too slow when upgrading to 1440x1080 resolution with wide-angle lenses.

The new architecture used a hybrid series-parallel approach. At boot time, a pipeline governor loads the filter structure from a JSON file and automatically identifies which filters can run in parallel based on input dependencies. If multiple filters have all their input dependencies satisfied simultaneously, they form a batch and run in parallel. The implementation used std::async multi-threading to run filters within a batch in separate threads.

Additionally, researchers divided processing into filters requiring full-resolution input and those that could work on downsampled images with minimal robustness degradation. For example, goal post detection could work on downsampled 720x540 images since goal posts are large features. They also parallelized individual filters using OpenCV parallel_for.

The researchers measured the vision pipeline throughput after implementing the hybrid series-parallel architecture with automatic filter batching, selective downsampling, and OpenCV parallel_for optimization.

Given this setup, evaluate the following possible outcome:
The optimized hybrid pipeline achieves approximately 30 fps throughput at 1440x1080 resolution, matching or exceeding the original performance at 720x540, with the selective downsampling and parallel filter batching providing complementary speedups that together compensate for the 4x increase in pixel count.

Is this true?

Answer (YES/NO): NO